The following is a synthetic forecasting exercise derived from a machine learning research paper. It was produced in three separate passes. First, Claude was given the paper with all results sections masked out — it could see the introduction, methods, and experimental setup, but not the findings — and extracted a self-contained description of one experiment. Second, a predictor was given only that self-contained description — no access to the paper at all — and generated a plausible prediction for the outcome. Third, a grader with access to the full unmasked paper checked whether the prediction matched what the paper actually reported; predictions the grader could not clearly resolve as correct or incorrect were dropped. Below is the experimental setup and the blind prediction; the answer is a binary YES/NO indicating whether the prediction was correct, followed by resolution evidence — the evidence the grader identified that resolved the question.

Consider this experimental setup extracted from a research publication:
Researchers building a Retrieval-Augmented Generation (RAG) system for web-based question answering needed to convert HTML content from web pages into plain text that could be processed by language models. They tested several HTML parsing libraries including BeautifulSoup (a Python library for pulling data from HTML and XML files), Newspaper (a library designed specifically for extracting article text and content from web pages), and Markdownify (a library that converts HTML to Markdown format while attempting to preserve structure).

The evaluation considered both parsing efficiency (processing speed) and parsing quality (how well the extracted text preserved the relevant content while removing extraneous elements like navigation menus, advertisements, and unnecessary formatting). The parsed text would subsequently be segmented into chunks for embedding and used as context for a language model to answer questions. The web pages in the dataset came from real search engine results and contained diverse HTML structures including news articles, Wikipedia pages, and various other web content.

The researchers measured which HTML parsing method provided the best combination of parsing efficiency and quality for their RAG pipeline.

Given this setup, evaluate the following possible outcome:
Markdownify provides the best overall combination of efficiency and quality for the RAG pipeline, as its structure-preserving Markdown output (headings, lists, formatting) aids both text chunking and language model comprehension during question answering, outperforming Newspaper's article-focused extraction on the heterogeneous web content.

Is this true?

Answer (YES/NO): NO